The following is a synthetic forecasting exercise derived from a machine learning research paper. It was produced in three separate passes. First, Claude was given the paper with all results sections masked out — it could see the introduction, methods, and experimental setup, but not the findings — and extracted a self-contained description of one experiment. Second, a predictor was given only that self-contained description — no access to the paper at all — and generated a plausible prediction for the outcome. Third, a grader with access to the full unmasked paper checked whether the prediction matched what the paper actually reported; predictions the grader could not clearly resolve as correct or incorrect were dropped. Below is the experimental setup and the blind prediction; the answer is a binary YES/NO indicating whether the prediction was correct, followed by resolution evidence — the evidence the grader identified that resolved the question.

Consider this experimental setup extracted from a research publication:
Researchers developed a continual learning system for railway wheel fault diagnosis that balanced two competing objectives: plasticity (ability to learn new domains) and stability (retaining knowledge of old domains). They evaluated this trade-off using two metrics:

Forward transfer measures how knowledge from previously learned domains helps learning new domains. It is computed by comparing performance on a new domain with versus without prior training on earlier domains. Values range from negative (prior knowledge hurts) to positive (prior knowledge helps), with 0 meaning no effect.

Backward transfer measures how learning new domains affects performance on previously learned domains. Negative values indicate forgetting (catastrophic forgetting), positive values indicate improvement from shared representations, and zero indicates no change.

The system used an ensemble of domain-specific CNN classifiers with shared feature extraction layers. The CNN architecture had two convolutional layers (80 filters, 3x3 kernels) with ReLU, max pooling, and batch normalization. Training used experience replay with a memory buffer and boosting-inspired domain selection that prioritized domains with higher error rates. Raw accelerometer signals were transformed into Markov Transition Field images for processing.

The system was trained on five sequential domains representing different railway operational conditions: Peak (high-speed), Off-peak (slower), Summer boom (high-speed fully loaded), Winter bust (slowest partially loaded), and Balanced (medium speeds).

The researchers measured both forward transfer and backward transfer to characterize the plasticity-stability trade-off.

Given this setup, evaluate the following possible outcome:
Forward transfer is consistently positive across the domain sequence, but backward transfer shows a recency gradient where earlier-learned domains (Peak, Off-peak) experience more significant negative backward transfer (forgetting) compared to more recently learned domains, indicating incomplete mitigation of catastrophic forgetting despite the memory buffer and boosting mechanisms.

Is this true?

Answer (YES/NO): NO